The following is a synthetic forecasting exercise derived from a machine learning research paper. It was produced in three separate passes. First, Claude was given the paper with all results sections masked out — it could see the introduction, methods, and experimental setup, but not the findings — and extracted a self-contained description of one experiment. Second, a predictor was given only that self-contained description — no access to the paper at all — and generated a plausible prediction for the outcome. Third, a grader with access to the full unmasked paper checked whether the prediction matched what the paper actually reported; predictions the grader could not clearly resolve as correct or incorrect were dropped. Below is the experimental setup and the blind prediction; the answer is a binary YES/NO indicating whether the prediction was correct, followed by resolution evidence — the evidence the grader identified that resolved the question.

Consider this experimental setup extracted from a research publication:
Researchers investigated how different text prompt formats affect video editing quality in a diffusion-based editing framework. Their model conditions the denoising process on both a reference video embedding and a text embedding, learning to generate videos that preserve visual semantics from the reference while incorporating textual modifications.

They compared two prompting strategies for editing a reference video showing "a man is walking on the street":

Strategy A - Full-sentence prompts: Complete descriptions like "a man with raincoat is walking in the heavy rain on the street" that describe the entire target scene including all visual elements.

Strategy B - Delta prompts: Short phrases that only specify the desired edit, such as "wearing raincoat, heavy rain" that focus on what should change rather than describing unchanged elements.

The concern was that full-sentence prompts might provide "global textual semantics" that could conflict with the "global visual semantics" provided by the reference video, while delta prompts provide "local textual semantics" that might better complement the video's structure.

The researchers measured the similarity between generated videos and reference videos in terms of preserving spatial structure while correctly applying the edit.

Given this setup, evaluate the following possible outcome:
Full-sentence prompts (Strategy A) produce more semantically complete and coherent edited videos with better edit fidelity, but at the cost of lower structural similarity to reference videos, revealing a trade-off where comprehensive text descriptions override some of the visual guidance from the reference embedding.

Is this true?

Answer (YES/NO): NO